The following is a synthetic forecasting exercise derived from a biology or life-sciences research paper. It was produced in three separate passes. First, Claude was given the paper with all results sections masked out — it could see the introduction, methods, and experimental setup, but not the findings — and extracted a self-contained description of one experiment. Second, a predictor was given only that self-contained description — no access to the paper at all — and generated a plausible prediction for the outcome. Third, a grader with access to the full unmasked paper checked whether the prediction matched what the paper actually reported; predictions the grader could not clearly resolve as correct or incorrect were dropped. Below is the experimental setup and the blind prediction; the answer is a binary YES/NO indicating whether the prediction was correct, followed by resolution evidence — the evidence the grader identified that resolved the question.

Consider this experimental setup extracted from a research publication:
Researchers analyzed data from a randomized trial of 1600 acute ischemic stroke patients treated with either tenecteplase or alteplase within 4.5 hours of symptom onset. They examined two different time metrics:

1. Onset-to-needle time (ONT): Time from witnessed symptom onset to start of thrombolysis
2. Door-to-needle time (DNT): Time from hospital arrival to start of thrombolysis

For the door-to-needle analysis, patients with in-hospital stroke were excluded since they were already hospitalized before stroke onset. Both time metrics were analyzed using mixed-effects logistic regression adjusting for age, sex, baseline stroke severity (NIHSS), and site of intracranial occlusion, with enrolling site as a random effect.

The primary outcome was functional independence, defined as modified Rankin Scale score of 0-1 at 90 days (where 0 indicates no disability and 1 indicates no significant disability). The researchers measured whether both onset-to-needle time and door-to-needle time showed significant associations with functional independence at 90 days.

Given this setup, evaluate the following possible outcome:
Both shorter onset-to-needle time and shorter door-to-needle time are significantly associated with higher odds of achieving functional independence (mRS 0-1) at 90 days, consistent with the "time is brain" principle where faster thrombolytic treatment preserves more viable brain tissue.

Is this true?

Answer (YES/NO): YES